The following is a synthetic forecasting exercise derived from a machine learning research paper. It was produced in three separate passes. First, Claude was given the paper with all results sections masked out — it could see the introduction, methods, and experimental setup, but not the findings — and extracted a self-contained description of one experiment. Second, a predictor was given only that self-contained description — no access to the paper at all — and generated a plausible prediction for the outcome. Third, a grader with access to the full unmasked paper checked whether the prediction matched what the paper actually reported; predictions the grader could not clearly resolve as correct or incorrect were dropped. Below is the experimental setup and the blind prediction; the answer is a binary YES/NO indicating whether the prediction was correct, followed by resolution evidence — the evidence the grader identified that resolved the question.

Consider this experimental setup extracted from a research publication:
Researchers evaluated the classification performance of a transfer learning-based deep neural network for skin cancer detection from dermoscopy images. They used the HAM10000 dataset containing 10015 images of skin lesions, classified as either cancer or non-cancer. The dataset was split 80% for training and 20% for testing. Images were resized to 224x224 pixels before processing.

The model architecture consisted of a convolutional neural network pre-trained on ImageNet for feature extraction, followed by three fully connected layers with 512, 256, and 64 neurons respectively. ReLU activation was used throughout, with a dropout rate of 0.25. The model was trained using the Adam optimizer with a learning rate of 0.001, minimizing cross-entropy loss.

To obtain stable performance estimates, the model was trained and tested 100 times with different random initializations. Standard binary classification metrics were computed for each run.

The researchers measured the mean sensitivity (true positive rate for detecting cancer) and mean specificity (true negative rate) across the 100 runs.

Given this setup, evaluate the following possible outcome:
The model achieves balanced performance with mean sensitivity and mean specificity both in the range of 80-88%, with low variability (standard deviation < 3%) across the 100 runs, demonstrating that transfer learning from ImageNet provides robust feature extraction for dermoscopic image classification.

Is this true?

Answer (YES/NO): NO